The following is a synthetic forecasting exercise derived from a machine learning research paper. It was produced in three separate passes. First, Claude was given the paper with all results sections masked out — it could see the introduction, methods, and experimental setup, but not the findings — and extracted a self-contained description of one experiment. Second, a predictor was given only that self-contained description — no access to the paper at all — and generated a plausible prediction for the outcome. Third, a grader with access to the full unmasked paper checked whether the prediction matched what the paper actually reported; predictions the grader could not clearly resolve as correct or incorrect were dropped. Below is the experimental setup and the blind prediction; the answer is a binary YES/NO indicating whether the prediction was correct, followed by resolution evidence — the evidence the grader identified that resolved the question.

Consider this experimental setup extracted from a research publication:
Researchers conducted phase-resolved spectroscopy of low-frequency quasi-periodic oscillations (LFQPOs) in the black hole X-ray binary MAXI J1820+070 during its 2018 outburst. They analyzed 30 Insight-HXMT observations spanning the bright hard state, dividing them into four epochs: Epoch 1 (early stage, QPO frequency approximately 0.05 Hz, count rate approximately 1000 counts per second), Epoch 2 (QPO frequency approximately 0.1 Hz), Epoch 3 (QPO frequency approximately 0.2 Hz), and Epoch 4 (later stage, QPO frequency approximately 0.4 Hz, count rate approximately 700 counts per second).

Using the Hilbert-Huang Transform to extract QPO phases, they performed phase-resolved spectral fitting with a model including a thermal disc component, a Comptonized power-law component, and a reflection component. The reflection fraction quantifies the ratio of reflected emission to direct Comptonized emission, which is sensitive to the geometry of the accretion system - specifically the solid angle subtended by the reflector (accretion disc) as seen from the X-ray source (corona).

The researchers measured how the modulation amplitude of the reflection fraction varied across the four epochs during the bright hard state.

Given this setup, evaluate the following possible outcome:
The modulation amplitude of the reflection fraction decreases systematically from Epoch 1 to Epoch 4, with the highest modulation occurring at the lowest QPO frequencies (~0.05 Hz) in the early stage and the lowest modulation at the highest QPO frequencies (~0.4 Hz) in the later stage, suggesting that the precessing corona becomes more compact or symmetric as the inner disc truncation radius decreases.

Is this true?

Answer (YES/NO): NO